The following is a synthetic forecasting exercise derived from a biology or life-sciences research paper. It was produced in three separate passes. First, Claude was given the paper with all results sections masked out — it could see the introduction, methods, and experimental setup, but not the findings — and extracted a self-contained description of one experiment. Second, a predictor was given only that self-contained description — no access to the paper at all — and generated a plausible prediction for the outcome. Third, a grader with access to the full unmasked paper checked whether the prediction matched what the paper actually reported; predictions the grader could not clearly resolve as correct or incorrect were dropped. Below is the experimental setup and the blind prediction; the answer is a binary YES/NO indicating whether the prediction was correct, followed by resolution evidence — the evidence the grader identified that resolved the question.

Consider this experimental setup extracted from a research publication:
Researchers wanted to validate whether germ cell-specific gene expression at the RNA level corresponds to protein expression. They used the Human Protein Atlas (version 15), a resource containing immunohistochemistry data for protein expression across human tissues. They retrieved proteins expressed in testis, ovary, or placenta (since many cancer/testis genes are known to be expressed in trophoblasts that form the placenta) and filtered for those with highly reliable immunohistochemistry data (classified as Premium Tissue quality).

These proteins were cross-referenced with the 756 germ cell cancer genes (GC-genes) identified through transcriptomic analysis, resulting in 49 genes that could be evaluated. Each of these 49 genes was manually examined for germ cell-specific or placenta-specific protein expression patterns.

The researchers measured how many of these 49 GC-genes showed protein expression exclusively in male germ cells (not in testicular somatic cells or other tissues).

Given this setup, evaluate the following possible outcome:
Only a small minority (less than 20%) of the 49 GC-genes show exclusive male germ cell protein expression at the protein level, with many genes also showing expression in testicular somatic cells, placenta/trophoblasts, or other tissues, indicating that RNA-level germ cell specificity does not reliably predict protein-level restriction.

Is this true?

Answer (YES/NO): NO